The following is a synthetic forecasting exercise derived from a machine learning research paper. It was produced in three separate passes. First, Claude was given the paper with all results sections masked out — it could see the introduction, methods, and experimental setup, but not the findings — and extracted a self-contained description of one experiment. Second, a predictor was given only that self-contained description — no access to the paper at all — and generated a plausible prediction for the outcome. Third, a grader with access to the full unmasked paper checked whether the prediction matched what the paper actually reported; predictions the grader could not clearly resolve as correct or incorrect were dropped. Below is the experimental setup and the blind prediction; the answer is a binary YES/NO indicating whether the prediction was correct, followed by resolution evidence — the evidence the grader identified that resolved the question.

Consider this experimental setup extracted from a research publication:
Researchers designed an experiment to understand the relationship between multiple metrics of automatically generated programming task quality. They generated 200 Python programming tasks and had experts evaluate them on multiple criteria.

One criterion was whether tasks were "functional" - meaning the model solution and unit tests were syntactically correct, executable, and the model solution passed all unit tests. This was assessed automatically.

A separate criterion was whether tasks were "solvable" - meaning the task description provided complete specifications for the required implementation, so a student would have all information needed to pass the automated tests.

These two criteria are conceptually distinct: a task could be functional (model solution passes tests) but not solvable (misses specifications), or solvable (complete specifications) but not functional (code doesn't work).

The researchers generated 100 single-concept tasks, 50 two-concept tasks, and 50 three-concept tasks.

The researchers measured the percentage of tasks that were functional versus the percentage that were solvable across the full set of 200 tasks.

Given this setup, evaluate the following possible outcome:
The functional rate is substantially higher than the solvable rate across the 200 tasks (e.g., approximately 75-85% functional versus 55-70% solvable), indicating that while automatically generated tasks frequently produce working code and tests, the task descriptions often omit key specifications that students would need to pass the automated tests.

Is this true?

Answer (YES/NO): NO